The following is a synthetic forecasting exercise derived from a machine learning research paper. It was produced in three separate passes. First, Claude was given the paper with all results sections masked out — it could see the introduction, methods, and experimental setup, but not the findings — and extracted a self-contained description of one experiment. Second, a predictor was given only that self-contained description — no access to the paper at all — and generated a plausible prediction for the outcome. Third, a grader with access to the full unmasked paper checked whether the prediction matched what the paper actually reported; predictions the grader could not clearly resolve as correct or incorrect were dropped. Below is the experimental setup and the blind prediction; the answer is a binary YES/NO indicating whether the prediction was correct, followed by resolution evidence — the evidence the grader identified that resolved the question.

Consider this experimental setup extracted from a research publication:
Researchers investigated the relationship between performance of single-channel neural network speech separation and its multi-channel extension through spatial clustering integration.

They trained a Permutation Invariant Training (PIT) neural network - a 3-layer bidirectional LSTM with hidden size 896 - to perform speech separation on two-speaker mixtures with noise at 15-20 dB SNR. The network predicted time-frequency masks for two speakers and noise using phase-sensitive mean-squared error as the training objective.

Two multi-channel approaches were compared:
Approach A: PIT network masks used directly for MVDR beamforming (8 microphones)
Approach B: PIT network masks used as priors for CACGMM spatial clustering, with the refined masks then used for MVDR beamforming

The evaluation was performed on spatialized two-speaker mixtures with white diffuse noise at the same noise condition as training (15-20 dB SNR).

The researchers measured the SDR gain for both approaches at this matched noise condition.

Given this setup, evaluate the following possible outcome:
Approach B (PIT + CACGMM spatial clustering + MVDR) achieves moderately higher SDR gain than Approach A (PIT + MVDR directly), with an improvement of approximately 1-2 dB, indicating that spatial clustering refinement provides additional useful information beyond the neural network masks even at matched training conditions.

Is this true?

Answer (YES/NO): YES